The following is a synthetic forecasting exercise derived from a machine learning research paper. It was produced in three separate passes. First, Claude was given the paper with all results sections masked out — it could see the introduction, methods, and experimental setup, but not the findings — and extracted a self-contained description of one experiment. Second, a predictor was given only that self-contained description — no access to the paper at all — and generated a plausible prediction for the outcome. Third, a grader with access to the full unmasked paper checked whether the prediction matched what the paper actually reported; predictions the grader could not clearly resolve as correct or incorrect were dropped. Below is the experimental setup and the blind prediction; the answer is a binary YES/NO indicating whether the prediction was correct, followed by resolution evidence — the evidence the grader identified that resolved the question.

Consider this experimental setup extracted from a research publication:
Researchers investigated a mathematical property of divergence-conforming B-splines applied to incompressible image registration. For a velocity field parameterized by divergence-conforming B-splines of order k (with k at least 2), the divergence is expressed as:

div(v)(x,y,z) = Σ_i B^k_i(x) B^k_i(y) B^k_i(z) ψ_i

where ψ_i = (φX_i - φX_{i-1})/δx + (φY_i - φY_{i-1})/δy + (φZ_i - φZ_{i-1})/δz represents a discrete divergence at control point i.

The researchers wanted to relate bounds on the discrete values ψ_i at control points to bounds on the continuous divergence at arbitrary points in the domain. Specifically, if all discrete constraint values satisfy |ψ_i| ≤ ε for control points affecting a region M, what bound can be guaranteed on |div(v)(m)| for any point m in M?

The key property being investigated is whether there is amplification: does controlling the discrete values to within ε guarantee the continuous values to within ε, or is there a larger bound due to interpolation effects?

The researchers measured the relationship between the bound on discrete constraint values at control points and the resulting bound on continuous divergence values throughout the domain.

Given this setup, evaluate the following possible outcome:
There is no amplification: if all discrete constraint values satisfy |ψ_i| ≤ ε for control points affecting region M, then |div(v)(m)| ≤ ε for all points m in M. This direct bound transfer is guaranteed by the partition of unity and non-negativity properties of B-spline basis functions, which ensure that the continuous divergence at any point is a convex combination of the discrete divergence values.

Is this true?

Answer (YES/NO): YES